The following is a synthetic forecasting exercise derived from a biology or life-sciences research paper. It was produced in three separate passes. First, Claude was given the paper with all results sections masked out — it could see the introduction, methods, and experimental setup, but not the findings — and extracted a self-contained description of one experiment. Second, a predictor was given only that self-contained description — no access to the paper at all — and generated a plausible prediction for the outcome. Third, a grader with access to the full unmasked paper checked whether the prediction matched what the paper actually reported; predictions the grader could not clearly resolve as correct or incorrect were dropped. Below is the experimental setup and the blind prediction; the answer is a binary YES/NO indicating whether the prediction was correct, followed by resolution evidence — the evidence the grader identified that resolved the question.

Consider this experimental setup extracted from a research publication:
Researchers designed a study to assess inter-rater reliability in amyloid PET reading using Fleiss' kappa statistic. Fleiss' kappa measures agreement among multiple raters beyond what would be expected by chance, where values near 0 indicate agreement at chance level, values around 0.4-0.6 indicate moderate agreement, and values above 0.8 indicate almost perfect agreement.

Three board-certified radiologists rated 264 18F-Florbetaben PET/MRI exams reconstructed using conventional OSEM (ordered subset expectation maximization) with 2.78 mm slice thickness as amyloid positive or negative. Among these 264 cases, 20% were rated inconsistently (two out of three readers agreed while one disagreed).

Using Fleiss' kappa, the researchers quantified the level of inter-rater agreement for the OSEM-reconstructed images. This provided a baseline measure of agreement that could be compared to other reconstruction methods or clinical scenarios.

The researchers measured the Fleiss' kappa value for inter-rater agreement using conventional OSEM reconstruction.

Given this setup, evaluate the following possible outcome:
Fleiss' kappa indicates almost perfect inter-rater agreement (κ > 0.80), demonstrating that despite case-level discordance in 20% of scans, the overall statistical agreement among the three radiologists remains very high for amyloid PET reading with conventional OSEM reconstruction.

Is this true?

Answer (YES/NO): NO